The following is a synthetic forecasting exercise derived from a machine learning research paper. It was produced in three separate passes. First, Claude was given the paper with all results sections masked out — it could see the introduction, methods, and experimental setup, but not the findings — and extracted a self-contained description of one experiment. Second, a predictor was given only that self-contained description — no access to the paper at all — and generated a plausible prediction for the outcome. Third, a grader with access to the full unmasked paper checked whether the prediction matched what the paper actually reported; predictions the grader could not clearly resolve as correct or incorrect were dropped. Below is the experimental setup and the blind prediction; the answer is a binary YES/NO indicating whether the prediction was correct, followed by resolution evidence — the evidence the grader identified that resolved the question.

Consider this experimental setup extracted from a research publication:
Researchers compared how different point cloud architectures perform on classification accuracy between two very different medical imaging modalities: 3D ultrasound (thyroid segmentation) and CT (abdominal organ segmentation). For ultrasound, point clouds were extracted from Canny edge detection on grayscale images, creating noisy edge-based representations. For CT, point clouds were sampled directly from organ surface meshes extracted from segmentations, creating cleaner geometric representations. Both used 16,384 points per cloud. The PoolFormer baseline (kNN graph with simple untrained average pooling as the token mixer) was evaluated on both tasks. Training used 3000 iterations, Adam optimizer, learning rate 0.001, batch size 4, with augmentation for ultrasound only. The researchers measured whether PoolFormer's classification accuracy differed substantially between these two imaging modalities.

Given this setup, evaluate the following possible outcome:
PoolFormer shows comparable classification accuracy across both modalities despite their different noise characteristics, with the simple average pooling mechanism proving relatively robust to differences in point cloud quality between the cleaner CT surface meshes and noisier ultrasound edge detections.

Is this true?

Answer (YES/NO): NO